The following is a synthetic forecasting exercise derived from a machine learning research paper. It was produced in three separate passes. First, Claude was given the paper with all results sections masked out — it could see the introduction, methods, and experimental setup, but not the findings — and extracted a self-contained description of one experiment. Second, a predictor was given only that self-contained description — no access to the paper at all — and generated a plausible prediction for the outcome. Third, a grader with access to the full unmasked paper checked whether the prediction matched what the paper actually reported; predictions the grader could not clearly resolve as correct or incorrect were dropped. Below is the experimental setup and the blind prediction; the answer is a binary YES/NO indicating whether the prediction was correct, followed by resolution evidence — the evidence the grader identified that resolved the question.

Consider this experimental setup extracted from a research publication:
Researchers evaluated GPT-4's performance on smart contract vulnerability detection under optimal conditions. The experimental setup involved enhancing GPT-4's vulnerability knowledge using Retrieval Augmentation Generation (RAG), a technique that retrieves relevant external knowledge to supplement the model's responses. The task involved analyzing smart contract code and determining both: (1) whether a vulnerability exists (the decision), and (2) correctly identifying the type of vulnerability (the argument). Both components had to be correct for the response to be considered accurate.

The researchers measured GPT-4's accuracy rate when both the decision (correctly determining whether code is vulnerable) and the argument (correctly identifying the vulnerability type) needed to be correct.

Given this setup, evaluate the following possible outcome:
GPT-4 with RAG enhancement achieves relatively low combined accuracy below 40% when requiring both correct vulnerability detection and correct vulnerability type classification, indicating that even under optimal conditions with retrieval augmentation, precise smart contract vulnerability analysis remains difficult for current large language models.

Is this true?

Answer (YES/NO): YES